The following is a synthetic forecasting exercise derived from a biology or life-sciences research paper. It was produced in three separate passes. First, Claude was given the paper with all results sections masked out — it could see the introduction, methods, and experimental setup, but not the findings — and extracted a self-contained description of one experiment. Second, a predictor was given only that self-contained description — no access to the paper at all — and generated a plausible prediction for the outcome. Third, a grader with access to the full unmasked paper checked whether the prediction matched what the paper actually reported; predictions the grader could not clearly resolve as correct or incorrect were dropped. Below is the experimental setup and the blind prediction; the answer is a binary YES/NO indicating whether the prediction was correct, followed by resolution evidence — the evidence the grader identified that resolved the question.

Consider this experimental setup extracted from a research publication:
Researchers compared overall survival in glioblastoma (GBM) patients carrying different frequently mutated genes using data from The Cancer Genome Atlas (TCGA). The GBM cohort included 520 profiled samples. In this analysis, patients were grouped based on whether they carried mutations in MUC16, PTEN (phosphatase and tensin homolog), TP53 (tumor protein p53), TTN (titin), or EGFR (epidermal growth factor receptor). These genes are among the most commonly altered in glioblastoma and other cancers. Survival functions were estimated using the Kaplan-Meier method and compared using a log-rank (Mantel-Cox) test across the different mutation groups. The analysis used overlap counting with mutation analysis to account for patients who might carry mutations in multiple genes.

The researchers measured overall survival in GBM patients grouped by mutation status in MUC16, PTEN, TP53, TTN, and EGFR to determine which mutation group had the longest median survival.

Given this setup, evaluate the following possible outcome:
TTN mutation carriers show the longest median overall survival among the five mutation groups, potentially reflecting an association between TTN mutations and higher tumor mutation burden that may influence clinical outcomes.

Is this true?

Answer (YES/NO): NO